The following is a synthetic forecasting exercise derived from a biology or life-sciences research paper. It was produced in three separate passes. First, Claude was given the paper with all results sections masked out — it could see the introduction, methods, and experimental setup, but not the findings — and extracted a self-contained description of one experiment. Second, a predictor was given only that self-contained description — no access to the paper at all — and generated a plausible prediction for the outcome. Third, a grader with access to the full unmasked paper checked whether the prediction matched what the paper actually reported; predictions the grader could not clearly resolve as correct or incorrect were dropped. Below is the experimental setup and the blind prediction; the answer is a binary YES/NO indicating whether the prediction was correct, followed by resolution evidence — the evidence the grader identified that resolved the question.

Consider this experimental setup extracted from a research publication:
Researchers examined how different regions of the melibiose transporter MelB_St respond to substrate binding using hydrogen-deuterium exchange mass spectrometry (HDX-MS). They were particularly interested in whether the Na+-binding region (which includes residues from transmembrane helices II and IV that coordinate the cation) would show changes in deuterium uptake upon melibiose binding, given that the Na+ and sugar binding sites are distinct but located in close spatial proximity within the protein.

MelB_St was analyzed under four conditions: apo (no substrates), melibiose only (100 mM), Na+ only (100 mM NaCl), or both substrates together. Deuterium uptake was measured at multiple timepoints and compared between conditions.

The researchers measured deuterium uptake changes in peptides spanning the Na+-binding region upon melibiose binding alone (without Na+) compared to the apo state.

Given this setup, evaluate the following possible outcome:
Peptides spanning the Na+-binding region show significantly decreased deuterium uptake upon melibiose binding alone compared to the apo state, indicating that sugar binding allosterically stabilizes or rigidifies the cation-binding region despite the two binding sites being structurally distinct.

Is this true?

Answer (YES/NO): NO